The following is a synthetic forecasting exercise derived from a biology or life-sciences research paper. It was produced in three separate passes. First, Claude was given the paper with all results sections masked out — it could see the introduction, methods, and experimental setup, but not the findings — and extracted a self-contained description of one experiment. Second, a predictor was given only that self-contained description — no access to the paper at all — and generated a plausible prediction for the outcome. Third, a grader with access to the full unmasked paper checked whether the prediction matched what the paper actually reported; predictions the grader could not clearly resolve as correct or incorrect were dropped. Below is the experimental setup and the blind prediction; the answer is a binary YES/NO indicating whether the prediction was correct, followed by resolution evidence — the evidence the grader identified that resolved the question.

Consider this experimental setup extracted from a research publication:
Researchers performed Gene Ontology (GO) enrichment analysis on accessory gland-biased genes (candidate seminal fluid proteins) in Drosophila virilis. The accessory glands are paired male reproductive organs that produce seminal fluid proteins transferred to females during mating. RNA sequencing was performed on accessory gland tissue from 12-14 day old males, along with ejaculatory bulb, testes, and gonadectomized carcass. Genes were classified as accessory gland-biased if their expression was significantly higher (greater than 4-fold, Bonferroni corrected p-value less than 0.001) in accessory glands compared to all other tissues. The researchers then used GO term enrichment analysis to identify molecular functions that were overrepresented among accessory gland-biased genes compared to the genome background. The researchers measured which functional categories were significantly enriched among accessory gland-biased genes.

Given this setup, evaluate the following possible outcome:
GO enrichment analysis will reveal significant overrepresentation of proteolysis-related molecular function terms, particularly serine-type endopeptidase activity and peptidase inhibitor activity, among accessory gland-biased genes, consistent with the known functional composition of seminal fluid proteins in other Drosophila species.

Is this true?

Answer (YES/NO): NO